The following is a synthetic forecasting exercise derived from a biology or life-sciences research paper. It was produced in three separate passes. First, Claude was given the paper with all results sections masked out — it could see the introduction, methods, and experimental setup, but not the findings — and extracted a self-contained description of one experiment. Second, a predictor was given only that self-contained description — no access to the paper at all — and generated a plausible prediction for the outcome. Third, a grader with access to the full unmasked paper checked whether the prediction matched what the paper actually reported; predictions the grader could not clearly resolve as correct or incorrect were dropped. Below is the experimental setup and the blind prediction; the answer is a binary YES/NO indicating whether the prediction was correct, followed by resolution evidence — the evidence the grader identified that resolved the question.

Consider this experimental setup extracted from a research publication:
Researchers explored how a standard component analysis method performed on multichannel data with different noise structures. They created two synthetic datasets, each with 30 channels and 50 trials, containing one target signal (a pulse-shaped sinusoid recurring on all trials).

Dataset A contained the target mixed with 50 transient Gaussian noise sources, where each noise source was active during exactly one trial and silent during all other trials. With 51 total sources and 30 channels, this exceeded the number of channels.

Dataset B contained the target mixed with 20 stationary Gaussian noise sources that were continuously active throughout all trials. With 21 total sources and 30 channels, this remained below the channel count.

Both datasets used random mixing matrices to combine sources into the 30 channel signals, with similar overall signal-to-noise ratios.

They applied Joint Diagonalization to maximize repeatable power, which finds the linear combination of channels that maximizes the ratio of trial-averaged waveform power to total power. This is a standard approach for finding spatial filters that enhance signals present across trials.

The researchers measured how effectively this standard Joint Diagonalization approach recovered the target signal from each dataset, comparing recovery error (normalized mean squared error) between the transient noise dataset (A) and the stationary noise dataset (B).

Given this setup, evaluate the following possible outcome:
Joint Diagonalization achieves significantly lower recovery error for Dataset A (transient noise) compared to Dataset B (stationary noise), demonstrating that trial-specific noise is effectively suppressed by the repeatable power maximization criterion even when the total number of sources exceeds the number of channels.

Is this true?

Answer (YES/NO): NO